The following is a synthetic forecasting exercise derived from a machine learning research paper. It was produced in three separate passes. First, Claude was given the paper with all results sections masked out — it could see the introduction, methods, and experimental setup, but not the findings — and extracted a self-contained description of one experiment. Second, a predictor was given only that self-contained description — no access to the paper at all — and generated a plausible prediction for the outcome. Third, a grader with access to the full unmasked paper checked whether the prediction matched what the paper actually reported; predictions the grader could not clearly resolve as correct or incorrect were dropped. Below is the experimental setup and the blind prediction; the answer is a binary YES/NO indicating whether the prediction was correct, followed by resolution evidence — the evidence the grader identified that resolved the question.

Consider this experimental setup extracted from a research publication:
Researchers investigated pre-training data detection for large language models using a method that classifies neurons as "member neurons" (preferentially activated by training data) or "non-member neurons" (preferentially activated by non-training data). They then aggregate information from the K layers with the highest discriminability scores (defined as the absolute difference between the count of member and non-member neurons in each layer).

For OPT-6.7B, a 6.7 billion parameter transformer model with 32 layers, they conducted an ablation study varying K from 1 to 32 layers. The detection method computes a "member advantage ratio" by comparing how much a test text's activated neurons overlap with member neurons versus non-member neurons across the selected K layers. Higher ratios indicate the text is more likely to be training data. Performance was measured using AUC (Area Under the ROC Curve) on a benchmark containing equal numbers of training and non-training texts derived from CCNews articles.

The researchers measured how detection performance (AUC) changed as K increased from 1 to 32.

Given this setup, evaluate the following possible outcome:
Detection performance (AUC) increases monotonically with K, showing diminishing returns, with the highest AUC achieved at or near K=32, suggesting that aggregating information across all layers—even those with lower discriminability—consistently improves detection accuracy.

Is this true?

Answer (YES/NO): NO